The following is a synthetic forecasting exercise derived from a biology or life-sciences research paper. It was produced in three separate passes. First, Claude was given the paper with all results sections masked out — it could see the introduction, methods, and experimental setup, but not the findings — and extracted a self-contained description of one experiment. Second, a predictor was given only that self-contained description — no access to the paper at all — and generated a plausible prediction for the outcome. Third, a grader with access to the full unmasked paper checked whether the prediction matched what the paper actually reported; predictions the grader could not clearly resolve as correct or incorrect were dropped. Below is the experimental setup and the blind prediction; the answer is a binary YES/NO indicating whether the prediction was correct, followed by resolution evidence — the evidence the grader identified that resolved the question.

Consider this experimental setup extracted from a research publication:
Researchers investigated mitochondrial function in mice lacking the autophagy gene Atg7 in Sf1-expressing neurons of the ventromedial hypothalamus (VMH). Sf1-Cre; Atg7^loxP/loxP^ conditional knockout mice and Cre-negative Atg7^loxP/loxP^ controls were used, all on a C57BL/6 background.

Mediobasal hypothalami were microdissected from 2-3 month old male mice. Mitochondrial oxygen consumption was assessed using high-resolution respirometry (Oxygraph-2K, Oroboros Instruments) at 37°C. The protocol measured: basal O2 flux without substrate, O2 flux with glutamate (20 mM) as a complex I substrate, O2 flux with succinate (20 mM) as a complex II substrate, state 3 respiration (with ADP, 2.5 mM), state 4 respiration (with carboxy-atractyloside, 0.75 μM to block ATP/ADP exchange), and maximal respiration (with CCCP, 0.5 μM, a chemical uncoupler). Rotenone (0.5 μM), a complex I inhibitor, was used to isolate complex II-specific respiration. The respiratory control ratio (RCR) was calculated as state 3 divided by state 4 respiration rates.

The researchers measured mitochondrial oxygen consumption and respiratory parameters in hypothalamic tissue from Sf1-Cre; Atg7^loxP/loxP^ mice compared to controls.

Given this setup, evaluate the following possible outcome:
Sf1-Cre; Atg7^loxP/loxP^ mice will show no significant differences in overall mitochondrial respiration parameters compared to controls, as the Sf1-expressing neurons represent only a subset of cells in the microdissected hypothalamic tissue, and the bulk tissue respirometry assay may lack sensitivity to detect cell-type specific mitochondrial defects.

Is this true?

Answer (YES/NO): NO